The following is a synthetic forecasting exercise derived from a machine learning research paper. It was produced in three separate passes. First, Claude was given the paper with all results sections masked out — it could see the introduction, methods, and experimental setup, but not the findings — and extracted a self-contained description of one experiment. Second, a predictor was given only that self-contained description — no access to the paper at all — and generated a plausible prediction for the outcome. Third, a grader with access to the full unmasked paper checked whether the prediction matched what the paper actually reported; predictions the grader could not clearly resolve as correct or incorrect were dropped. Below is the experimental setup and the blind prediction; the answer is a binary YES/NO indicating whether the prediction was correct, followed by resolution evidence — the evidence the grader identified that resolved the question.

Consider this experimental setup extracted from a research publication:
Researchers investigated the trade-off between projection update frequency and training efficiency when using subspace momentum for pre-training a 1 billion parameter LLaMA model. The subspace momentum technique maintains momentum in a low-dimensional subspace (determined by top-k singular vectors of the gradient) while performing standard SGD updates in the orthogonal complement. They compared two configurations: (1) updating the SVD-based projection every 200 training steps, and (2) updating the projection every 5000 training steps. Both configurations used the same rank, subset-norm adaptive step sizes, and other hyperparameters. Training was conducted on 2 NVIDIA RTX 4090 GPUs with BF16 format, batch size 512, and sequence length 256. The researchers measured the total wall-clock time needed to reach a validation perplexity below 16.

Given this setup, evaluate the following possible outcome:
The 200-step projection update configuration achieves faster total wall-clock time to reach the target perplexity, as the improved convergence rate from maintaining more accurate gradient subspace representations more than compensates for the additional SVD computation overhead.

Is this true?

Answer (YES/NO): YES